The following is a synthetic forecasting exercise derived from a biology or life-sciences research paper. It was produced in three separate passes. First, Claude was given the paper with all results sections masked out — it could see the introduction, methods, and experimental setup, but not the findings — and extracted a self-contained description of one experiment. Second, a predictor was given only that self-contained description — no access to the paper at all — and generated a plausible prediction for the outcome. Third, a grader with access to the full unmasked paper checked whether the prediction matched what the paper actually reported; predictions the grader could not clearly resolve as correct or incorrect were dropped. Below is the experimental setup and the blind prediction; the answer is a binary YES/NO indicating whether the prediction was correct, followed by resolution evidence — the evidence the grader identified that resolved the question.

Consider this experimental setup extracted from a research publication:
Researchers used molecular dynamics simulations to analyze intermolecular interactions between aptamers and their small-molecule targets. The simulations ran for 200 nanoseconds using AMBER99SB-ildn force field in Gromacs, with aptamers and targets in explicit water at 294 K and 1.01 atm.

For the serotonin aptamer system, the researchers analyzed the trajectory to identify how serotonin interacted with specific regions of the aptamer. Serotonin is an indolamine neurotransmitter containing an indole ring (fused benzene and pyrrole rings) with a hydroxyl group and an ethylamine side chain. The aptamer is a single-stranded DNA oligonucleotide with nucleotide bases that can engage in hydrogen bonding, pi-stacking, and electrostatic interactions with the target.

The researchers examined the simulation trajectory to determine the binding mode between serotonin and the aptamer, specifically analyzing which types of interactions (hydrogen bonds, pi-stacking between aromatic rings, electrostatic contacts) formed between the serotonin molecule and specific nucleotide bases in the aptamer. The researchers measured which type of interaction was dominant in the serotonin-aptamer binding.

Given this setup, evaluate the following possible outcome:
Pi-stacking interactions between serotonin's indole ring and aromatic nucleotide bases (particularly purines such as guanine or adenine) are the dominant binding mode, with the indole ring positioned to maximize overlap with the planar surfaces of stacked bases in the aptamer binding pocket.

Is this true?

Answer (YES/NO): NO